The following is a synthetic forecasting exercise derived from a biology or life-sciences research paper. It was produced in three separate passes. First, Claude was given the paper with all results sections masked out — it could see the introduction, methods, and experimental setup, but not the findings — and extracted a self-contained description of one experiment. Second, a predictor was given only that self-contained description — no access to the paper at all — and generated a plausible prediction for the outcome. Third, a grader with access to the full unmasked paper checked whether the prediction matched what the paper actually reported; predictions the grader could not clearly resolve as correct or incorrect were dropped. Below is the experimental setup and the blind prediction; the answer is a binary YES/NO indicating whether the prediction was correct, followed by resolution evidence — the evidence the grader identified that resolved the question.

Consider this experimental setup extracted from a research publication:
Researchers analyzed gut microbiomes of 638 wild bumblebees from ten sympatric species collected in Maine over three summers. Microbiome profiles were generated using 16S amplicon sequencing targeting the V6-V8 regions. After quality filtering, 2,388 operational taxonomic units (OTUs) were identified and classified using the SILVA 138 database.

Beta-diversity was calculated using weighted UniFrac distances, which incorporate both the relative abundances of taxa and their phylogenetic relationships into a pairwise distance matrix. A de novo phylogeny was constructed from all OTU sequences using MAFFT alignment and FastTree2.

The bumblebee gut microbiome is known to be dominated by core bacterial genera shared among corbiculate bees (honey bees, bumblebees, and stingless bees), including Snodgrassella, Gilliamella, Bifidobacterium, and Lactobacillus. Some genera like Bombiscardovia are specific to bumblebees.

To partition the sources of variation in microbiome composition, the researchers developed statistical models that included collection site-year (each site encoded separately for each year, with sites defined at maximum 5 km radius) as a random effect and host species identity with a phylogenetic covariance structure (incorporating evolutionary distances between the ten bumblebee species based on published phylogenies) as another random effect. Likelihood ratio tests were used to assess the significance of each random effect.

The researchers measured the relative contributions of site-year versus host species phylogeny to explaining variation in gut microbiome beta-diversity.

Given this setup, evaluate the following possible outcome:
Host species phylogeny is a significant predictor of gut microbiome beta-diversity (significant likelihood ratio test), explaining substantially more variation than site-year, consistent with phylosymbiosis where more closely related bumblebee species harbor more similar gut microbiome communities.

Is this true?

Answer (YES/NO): NO